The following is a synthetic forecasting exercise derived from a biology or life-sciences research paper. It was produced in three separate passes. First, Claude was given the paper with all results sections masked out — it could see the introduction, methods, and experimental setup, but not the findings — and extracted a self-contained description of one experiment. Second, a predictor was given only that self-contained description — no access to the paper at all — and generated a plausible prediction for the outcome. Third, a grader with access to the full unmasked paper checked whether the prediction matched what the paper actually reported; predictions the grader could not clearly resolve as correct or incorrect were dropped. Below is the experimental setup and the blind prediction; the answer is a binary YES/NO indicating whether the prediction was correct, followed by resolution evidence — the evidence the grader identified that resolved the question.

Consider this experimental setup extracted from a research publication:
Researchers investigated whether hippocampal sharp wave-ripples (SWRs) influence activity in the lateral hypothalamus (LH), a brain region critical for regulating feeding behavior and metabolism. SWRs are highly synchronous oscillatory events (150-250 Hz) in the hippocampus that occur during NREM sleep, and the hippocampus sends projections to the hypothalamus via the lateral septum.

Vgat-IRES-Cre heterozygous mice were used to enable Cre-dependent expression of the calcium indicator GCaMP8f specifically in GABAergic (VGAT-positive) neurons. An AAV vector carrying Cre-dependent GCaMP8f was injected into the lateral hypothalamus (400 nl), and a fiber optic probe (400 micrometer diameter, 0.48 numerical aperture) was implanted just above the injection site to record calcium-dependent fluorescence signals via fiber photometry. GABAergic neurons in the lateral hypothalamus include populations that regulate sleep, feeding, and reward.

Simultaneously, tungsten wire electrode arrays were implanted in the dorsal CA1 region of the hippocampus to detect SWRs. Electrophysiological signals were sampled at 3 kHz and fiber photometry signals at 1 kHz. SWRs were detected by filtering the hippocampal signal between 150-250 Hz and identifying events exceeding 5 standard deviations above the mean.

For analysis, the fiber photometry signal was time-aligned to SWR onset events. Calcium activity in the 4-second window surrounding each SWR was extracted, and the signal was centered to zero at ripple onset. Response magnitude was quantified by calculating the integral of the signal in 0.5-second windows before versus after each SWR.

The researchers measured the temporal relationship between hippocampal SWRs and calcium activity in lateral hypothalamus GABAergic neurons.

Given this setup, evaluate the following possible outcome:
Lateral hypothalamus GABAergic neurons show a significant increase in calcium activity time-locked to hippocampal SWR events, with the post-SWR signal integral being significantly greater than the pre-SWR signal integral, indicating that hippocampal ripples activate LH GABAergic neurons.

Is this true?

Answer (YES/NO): YES